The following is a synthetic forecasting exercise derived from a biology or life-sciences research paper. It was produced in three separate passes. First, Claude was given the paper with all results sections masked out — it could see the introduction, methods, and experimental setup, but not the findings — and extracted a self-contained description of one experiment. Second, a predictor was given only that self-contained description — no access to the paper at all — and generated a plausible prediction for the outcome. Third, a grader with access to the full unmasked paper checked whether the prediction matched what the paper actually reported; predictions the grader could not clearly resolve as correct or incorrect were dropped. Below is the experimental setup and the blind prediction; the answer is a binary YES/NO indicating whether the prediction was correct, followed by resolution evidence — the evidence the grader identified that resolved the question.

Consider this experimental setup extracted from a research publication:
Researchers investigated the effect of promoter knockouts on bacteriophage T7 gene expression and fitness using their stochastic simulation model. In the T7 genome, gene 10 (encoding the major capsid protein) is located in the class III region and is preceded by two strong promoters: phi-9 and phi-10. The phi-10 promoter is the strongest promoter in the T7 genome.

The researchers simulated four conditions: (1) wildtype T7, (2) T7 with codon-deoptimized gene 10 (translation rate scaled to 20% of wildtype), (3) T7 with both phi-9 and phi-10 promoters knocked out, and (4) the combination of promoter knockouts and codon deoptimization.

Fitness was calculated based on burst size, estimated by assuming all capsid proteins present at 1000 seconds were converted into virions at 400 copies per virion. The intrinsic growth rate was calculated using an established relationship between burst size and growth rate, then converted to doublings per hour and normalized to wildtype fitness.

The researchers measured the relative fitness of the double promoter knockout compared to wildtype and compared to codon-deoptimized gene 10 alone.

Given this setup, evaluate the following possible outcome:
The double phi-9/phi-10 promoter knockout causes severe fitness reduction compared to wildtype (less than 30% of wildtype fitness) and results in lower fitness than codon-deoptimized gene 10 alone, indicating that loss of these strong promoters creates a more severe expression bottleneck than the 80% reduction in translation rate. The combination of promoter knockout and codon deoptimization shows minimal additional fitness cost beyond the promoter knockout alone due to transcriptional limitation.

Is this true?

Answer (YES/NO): NO